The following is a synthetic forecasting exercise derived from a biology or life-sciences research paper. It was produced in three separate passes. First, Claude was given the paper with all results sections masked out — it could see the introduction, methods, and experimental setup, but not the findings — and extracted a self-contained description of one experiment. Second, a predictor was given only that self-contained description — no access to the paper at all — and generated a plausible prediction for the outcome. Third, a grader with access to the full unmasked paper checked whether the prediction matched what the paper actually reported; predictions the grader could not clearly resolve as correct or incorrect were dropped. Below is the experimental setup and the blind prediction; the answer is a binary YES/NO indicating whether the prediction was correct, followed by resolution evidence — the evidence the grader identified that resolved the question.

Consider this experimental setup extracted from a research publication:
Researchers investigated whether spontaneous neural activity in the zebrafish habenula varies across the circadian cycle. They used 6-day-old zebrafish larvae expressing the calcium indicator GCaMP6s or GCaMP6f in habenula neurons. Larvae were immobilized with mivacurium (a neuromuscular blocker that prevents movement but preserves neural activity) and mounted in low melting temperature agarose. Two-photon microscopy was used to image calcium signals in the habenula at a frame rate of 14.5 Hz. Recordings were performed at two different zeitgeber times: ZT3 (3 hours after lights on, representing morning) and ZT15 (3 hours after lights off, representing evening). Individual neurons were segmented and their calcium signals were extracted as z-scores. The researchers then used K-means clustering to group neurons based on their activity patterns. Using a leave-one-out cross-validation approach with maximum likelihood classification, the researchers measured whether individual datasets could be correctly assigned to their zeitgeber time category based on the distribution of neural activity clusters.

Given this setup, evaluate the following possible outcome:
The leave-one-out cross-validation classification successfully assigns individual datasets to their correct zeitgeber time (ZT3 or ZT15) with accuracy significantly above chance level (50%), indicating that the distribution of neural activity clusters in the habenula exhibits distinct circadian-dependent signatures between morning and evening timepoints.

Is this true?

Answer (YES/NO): YES